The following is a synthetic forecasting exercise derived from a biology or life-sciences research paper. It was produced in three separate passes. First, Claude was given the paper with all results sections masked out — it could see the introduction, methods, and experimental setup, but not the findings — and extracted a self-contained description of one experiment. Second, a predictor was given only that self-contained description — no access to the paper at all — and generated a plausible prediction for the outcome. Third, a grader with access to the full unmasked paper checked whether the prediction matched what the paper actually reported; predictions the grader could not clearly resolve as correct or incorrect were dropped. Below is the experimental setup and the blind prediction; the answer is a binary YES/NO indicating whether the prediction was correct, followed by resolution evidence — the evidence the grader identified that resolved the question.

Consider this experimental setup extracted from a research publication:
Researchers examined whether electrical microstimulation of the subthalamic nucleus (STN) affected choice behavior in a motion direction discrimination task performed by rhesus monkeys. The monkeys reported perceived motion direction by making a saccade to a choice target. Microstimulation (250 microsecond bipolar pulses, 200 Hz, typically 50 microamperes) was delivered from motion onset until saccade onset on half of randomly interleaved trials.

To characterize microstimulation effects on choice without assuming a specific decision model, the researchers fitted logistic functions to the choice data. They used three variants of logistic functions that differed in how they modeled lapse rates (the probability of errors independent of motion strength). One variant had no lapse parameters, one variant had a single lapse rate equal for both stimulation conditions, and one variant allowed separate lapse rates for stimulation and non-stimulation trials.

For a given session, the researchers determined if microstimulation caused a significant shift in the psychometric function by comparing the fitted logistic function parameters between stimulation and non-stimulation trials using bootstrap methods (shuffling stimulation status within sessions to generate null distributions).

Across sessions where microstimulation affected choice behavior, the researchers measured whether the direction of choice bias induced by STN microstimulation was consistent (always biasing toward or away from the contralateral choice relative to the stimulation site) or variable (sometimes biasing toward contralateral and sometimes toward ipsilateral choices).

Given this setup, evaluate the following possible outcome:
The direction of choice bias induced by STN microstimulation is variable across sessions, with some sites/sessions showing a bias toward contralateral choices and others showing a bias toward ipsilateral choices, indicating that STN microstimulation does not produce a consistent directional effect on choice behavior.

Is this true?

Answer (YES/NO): YES